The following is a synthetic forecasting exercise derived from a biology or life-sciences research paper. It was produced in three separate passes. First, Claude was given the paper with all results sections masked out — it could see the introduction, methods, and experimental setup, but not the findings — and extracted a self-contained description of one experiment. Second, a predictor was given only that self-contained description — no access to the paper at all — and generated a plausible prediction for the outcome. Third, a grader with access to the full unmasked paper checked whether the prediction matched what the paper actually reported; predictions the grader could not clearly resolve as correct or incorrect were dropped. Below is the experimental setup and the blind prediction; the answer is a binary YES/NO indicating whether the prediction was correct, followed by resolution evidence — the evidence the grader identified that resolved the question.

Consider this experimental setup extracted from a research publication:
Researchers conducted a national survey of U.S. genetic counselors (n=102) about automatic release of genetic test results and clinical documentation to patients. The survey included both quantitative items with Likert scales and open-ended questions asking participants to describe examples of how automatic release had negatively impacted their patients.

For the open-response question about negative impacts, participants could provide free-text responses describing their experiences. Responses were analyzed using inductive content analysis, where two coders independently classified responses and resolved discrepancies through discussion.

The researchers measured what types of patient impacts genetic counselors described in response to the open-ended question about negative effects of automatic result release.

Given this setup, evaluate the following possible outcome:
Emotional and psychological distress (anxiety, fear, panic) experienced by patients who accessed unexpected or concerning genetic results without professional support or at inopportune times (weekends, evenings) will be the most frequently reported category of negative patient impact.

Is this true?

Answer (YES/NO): YES